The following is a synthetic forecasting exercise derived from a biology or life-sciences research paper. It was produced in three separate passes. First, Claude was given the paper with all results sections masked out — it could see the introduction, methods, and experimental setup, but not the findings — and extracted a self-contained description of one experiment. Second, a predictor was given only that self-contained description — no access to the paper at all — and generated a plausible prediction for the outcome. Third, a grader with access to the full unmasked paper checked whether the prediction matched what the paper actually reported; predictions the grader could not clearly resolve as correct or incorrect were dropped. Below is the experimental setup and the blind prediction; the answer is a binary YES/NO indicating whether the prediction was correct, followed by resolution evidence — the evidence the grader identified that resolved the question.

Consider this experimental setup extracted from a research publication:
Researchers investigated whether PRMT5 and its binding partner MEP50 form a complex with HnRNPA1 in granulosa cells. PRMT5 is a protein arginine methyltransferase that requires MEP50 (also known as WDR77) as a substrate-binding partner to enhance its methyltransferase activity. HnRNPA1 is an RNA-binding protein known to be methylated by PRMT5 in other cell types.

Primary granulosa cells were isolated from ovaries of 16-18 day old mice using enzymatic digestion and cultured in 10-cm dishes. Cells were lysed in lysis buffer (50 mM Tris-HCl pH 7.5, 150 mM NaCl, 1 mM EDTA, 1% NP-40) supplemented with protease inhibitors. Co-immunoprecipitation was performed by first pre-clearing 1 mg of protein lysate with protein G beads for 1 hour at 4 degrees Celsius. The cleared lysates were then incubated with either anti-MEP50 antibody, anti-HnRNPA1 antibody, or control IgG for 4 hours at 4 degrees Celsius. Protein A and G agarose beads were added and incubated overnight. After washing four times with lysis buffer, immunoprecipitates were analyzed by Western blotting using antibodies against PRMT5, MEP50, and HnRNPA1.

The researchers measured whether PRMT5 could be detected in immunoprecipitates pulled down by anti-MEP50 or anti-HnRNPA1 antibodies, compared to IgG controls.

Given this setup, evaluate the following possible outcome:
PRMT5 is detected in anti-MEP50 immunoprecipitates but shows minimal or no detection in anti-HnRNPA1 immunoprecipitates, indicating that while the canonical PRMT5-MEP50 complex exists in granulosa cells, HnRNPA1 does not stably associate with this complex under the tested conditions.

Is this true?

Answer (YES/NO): NO